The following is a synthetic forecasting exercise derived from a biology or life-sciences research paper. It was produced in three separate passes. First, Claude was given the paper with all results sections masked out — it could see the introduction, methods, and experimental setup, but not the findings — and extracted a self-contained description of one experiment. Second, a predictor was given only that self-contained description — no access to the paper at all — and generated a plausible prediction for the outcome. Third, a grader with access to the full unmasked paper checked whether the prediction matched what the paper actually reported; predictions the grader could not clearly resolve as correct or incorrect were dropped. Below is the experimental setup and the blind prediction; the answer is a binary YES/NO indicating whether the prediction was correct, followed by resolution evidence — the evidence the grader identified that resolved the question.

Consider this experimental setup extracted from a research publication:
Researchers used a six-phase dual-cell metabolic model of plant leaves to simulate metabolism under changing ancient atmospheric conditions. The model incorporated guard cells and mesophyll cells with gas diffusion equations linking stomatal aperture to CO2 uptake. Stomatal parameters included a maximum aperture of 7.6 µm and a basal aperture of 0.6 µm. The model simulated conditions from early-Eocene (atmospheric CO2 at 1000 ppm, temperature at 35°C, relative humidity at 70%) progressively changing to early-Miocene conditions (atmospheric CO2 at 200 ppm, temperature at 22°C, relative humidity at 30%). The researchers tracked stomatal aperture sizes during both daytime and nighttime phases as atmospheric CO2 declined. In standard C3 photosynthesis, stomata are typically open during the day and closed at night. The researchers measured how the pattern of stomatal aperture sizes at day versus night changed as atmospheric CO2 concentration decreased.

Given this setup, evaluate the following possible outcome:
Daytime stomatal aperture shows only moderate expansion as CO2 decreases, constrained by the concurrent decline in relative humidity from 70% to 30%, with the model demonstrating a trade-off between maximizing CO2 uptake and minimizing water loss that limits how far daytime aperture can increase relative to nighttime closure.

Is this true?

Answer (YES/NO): NO